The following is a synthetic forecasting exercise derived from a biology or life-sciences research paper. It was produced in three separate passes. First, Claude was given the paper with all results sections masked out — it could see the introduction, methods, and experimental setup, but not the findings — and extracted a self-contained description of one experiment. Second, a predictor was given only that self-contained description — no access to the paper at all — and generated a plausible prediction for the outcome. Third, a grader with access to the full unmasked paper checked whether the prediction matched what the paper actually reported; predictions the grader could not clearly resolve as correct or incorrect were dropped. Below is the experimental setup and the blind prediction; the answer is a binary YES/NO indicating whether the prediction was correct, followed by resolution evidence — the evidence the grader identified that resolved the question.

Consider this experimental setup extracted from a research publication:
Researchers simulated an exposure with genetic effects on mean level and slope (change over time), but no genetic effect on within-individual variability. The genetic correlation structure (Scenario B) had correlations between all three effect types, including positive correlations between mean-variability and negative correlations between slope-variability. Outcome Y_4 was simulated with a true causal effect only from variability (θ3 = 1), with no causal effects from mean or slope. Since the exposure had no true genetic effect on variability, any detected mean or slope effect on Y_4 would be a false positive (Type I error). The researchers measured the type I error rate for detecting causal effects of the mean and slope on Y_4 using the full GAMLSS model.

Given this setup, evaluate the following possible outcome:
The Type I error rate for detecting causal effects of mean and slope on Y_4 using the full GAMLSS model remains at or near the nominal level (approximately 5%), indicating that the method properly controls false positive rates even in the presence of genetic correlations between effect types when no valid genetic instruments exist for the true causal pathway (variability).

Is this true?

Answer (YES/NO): NO